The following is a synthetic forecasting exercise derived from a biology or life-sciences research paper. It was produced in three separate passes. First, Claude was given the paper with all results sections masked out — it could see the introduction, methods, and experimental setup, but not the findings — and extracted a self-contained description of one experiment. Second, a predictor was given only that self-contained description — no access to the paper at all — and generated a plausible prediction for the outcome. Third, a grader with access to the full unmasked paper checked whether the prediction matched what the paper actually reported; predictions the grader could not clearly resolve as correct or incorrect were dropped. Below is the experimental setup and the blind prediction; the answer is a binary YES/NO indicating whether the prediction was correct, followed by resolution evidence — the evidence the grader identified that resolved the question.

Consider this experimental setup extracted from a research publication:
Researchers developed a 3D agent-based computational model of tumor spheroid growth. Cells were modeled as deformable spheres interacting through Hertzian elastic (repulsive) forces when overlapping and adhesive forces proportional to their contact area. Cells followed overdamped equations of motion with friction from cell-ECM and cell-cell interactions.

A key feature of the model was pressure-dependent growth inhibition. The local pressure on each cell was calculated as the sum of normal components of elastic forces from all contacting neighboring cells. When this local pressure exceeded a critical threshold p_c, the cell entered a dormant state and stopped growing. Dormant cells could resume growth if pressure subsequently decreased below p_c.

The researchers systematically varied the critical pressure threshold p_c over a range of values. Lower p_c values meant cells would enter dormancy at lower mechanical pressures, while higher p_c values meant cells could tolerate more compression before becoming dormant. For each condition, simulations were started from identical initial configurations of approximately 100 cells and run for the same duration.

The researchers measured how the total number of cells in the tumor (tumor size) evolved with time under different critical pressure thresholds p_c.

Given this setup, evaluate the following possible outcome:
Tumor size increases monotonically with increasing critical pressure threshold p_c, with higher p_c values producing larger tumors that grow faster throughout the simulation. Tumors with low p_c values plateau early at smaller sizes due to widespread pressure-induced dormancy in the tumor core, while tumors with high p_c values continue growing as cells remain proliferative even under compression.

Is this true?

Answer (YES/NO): NO